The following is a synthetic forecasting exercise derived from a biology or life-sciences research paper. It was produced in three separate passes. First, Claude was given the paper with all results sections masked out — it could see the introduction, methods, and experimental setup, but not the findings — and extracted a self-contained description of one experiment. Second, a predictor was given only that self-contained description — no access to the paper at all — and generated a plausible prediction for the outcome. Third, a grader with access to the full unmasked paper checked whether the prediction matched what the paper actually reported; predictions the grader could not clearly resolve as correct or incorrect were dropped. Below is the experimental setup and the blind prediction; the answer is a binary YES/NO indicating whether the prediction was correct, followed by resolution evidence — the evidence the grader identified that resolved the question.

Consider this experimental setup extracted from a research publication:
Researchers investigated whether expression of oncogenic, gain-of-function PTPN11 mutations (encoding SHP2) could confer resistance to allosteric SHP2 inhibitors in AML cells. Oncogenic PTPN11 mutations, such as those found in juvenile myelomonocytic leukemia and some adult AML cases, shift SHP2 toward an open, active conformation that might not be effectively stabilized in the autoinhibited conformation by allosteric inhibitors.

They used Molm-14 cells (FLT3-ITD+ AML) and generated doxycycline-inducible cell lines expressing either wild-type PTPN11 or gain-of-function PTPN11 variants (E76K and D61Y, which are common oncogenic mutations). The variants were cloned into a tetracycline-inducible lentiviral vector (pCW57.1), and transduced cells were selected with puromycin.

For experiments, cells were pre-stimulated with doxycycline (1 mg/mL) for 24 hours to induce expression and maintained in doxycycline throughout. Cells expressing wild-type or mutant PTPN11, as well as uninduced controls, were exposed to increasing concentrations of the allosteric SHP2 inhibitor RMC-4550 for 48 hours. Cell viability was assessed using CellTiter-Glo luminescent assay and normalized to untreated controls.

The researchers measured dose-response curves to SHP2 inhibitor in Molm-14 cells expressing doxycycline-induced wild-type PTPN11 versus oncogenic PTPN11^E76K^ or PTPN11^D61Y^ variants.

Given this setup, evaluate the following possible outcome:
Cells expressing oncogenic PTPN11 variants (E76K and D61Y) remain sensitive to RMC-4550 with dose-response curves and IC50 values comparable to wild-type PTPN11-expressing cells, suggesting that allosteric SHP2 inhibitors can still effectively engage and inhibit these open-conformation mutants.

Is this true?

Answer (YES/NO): NO